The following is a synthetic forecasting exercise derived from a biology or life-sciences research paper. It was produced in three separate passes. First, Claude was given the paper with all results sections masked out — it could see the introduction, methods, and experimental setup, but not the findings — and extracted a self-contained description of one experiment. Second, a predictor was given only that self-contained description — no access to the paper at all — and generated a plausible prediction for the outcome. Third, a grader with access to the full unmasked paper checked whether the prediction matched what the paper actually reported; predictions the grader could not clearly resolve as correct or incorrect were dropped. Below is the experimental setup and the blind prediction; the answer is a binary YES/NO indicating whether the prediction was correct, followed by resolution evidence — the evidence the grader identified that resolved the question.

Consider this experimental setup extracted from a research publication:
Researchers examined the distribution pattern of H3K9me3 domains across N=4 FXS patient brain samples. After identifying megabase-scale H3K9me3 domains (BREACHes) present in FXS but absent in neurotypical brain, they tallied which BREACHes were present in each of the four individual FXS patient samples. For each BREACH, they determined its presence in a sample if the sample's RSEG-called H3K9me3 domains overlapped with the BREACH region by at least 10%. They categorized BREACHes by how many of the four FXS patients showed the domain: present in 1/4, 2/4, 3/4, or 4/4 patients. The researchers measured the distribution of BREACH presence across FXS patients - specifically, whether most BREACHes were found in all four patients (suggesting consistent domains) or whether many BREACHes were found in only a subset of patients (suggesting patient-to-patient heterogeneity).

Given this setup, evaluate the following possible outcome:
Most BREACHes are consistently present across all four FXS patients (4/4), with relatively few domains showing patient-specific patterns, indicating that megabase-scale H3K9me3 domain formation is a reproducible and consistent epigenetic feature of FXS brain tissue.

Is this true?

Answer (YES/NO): NO